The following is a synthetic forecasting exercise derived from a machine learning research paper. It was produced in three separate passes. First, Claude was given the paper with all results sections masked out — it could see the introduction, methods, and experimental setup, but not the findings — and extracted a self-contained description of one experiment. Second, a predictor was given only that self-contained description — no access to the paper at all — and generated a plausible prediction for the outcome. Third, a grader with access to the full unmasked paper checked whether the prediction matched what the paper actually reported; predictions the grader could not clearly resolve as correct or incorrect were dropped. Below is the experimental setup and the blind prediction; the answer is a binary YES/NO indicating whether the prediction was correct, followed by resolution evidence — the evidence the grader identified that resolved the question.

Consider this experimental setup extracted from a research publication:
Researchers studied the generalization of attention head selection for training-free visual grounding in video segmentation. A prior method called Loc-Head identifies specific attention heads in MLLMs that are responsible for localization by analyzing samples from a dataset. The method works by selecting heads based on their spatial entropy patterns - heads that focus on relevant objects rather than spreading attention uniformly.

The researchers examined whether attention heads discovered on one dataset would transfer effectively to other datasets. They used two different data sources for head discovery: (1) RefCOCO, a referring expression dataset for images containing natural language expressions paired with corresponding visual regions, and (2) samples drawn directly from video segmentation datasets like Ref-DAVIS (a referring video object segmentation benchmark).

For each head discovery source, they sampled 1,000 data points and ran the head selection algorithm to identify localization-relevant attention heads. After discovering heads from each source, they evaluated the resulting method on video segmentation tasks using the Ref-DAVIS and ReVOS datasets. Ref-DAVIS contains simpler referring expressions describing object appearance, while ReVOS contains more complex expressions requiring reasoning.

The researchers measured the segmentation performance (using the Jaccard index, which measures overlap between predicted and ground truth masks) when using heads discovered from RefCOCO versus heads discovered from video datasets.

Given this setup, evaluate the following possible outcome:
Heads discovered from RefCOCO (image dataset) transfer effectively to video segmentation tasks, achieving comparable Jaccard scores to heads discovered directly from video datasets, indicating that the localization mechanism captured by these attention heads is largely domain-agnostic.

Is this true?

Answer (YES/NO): NO